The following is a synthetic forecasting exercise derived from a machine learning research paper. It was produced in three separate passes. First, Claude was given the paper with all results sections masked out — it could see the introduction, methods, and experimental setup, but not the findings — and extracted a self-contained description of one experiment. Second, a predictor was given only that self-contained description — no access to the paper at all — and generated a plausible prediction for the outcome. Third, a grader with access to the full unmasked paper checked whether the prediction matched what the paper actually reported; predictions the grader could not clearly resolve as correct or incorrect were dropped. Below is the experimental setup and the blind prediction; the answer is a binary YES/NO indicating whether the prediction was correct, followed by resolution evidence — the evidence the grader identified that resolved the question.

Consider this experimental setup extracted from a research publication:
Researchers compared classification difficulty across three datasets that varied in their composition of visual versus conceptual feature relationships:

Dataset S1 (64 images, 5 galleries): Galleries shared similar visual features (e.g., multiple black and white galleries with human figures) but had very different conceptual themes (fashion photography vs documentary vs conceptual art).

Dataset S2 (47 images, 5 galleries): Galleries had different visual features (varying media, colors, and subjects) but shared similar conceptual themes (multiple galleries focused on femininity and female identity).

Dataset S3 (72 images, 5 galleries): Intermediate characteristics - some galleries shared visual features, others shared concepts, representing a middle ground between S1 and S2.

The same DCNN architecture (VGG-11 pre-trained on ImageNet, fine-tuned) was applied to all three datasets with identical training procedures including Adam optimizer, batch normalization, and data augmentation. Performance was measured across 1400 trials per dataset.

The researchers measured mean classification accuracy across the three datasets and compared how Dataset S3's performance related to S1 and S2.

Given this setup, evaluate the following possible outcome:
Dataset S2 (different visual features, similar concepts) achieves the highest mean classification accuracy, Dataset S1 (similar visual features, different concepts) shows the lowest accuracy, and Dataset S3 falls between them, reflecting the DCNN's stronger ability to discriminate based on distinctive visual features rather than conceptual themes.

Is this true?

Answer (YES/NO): YES